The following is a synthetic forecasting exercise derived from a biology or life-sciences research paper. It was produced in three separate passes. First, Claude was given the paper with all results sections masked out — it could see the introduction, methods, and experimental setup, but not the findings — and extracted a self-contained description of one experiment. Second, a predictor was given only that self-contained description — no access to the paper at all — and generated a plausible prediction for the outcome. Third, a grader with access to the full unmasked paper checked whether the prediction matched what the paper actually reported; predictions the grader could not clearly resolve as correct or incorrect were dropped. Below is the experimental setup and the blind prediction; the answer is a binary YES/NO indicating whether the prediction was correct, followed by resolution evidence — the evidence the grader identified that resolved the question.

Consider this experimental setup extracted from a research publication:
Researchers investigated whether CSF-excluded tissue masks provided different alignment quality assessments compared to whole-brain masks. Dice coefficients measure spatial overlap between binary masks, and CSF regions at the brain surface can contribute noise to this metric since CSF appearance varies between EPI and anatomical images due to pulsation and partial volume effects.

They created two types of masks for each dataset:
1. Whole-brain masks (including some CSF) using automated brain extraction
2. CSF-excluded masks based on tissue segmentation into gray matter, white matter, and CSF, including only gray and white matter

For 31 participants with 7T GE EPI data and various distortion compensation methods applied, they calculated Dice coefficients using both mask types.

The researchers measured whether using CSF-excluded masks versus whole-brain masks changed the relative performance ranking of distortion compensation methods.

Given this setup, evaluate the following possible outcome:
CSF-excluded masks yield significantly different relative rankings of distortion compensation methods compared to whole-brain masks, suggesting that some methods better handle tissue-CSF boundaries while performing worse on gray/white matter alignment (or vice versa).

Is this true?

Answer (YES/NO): NO